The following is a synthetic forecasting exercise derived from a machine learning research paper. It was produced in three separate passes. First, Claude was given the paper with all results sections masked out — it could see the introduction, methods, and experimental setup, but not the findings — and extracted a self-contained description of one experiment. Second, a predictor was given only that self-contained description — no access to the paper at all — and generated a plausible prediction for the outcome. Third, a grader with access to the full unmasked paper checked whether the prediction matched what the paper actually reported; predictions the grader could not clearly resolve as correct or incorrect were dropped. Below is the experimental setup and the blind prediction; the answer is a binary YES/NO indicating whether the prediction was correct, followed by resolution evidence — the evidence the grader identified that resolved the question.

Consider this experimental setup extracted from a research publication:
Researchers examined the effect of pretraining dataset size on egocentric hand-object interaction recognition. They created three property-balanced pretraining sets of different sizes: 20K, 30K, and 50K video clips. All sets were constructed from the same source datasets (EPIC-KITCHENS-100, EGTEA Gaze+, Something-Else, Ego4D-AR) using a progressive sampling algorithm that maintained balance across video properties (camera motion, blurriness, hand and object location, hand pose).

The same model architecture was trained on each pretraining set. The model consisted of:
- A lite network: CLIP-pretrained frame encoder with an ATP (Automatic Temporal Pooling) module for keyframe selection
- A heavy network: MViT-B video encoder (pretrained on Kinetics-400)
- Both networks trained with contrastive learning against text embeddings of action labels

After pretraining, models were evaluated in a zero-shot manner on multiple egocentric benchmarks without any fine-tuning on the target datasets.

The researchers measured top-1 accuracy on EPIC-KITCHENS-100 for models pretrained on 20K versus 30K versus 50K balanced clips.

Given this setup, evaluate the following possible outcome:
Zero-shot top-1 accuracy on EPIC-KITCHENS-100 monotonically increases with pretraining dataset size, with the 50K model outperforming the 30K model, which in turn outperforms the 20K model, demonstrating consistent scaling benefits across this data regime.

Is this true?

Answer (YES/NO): YES